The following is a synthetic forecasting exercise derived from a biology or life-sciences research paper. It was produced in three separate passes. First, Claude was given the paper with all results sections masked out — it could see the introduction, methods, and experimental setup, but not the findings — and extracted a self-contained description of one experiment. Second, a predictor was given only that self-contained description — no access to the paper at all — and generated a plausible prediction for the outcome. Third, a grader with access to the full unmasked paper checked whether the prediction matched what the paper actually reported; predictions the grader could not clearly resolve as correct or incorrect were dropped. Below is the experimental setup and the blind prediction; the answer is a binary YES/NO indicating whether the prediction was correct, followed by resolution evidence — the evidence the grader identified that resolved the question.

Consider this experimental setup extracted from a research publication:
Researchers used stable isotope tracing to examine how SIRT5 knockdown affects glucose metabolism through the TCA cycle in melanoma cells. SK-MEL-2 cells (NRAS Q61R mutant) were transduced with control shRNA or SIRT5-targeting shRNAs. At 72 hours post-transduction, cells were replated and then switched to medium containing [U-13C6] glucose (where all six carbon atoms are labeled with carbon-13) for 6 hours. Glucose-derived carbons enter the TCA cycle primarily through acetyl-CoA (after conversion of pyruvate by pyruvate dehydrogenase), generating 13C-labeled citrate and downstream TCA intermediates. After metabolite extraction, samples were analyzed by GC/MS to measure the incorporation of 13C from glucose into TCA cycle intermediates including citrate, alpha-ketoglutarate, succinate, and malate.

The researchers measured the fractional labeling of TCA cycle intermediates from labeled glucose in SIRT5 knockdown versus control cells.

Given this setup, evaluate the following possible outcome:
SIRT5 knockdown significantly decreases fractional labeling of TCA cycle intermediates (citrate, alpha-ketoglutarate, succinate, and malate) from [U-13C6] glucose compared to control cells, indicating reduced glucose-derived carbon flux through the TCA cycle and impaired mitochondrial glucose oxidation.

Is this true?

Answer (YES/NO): NO